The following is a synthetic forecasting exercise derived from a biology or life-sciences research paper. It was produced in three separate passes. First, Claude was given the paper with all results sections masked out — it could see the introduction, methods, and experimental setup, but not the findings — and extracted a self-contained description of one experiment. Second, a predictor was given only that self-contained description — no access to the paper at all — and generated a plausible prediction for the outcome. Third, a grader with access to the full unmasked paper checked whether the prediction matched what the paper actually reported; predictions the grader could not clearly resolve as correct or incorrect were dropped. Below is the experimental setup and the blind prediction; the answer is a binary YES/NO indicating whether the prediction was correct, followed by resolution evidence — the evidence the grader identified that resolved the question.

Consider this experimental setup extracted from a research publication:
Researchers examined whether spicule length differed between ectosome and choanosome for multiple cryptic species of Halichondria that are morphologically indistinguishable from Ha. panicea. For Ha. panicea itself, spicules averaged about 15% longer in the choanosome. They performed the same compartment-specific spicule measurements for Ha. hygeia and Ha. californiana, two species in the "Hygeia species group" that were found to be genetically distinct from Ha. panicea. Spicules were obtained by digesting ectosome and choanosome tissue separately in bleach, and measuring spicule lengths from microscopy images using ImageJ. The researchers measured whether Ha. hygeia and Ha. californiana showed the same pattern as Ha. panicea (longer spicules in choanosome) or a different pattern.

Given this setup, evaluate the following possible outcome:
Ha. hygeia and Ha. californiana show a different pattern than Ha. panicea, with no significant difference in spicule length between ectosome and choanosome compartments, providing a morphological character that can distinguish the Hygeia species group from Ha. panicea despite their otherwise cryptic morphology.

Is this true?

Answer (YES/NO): NO